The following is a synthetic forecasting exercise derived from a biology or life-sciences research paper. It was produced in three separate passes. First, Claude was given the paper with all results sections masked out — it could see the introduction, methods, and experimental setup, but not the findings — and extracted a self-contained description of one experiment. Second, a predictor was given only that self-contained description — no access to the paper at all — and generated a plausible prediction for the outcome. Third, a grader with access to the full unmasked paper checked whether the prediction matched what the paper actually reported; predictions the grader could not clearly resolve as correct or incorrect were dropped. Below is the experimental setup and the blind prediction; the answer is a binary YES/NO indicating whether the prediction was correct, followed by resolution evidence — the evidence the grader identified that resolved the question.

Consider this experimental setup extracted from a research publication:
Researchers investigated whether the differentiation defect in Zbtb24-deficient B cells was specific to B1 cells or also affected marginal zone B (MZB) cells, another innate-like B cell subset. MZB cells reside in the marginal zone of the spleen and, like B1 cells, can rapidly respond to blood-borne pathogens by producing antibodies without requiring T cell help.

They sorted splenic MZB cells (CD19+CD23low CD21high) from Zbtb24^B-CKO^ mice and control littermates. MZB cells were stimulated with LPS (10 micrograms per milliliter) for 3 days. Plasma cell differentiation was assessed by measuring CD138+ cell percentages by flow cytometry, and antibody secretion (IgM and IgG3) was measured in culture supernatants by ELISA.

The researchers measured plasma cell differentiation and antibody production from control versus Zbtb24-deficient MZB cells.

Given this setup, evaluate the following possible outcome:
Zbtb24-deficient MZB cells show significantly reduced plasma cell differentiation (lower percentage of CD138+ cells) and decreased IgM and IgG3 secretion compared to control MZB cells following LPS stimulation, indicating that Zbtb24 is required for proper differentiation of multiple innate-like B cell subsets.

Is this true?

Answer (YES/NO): NO